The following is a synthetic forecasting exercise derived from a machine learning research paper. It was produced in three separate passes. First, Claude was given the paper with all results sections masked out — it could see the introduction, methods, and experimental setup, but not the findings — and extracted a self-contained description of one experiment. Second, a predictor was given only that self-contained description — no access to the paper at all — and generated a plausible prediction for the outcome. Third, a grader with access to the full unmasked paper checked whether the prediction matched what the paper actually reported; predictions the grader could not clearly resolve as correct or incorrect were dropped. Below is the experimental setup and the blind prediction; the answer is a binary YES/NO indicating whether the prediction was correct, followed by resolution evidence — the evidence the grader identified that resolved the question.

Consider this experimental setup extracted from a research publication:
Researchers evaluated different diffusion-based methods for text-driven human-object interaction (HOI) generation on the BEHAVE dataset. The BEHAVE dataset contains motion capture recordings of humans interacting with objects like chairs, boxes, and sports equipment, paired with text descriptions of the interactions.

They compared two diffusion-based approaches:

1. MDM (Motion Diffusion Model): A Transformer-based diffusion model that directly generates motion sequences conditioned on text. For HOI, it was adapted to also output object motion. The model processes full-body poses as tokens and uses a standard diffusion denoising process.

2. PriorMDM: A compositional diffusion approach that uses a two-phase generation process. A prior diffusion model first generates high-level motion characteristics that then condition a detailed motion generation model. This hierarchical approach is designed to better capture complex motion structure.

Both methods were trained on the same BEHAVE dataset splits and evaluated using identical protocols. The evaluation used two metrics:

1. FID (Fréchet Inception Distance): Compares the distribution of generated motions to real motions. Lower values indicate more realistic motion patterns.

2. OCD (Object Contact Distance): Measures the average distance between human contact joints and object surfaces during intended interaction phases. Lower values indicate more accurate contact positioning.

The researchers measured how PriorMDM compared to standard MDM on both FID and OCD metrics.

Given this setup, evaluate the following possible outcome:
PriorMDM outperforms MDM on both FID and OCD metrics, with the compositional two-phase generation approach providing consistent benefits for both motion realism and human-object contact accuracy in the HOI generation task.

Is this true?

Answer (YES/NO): NO